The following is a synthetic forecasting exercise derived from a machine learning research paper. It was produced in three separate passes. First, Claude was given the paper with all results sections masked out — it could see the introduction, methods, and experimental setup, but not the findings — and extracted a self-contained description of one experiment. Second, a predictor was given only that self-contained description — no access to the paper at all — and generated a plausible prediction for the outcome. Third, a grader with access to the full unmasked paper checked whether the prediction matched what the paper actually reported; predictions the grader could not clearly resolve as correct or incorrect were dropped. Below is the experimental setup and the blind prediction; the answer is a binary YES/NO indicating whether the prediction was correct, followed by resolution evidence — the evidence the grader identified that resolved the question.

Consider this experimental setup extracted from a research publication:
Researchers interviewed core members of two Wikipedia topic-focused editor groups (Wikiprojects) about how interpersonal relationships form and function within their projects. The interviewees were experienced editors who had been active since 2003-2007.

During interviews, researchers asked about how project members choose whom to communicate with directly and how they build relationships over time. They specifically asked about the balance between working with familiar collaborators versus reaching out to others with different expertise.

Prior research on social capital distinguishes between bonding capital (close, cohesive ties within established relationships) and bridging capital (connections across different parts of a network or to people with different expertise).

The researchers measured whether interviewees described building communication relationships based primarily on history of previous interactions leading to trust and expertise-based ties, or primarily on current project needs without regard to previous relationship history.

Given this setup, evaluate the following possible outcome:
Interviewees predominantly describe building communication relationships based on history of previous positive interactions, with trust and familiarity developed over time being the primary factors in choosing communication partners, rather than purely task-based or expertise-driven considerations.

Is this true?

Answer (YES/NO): YES